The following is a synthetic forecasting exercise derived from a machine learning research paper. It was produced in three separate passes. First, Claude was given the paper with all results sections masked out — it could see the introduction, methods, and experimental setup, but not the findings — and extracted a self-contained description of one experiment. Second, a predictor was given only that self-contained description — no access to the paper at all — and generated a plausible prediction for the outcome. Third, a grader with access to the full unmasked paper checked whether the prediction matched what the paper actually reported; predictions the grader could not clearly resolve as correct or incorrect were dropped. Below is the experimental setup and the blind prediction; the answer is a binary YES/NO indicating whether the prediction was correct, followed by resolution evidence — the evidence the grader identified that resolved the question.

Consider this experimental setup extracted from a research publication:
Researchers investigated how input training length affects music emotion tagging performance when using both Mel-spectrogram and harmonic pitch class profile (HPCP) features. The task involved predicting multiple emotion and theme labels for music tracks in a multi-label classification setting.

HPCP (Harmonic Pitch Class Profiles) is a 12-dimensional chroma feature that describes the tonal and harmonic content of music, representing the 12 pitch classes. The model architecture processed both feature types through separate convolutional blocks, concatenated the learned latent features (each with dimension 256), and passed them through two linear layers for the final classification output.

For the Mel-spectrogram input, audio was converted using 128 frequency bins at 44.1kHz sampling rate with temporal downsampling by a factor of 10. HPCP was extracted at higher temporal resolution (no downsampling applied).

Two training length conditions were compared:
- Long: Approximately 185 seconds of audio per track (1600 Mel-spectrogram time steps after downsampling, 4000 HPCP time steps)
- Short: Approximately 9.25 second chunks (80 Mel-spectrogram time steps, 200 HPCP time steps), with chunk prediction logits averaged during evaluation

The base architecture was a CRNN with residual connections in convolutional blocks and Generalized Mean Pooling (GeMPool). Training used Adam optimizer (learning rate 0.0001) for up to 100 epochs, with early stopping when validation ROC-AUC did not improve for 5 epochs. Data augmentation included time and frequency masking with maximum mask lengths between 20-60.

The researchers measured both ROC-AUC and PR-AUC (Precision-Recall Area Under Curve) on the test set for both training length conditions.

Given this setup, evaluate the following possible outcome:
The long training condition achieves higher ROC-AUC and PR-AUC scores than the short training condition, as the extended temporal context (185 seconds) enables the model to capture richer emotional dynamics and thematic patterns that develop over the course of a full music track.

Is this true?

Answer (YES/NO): NO